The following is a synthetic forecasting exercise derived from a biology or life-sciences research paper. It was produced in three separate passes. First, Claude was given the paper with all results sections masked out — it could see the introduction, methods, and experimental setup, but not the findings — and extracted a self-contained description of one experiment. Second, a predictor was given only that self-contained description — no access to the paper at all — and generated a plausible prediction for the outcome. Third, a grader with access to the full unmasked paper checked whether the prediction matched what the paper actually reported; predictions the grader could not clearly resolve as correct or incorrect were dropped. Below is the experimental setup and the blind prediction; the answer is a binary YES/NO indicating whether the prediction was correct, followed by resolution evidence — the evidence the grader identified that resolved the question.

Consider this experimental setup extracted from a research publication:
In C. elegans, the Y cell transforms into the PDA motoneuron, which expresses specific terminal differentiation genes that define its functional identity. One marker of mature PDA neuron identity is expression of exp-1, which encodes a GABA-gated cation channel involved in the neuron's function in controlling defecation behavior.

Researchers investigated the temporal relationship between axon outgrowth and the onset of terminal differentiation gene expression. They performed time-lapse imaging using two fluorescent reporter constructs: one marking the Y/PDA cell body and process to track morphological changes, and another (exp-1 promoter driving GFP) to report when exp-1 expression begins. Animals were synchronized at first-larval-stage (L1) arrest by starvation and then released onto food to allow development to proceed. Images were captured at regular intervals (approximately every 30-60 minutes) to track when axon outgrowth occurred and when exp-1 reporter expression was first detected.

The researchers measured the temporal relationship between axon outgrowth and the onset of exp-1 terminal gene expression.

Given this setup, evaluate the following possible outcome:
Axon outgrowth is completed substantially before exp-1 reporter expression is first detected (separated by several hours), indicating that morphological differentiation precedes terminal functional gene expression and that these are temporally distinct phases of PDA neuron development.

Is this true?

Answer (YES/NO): YES